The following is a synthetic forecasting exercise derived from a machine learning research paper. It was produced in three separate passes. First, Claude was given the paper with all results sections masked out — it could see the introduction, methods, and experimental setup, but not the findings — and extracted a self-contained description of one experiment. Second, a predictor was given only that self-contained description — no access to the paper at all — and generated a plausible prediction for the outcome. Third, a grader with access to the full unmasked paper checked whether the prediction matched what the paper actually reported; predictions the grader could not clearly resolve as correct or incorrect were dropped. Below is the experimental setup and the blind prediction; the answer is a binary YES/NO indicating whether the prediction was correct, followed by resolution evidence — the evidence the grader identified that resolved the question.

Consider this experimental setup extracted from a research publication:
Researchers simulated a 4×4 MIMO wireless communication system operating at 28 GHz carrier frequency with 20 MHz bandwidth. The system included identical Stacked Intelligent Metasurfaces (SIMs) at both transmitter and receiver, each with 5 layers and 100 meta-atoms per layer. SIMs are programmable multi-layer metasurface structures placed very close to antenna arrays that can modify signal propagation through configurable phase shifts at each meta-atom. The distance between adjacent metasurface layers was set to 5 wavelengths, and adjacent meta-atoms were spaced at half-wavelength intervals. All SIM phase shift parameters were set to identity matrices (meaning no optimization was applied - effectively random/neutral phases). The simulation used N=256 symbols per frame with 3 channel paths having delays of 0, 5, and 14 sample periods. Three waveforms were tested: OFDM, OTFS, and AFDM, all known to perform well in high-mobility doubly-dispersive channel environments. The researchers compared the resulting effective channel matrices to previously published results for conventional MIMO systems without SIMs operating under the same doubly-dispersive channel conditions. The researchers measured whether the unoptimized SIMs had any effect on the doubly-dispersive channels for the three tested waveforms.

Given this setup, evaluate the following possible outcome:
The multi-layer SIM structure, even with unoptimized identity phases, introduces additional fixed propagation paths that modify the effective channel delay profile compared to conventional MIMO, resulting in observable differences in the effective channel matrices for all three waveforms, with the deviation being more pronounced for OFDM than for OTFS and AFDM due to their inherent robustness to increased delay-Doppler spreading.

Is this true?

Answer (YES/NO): NO